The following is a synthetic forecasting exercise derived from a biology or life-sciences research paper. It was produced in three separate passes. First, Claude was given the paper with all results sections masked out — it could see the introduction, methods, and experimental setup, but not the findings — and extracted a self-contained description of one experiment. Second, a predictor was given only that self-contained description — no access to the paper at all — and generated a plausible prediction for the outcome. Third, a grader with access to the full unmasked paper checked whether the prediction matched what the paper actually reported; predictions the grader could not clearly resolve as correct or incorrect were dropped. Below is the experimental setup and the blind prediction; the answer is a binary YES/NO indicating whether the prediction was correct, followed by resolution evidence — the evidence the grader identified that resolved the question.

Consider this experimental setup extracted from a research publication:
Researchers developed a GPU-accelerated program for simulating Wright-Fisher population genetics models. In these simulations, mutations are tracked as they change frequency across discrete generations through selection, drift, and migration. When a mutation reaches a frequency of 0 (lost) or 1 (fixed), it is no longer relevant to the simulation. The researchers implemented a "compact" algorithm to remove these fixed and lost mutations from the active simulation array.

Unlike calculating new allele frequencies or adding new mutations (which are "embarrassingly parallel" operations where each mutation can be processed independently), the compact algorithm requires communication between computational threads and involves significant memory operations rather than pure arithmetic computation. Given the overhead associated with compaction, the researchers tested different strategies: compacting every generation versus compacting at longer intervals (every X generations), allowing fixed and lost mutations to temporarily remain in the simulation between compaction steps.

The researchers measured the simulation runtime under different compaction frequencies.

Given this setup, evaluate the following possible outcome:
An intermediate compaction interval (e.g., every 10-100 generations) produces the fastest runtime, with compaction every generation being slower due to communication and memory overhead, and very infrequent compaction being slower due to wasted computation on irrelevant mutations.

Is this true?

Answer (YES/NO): YES